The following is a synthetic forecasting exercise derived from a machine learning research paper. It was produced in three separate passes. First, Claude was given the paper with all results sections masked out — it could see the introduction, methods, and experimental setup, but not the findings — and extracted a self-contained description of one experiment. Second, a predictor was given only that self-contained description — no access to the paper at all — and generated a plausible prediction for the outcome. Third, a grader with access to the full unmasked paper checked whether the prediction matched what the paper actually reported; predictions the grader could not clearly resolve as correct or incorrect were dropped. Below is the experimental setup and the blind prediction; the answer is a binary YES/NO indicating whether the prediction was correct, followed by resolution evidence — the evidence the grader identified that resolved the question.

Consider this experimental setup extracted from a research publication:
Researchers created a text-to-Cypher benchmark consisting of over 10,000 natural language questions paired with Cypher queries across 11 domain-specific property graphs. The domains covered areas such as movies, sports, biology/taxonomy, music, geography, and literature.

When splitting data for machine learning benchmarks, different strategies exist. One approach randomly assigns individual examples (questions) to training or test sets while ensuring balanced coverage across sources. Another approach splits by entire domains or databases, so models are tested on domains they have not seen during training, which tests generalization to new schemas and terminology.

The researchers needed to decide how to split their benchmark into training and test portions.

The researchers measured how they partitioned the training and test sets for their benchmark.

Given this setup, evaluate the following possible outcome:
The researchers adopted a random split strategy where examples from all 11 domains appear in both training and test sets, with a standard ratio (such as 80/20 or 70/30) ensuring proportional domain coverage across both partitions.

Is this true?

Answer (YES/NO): NO